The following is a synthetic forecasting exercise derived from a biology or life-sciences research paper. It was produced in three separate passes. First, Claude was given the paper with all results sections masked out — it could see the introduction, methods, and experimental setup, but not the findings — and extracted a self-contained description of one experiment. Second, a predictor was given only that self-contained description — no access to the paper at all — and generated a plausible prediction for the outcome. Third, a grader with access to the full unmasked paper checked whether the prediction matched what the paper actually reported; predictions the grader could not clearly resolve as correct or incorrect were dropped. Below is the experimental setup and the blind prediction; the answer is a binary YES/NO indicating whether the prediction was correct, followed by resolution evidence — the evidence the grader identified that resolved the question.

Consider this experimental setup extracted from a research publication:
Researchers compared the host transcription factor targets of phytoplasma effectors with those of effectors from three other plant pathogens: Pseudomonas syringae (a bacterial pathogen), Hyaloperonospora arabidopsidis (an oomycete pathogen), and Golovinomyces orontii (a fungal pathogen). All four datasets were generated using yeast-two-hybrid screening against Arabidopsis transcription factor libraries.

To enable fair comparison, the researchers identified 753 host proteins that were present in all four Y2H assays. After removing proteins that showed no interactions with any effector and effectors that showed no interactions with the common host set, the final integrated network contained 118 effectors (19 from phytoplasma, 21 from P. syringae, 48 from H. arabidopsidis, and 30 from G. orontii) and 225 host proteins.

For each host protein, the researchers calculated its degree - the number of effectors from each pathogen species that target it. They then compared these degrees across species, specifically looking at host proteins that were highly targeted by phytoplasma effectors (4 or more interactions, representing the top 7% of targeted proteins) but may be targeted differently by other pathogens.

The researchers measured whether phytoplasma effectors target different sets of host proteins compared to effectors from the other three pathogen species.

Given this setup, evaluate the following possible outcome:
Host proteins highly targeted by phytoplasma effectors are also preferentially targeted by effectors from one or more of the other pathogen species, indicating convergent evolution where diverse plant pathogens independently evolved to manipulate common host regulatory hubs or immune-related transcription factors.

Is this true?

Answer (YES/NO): NO